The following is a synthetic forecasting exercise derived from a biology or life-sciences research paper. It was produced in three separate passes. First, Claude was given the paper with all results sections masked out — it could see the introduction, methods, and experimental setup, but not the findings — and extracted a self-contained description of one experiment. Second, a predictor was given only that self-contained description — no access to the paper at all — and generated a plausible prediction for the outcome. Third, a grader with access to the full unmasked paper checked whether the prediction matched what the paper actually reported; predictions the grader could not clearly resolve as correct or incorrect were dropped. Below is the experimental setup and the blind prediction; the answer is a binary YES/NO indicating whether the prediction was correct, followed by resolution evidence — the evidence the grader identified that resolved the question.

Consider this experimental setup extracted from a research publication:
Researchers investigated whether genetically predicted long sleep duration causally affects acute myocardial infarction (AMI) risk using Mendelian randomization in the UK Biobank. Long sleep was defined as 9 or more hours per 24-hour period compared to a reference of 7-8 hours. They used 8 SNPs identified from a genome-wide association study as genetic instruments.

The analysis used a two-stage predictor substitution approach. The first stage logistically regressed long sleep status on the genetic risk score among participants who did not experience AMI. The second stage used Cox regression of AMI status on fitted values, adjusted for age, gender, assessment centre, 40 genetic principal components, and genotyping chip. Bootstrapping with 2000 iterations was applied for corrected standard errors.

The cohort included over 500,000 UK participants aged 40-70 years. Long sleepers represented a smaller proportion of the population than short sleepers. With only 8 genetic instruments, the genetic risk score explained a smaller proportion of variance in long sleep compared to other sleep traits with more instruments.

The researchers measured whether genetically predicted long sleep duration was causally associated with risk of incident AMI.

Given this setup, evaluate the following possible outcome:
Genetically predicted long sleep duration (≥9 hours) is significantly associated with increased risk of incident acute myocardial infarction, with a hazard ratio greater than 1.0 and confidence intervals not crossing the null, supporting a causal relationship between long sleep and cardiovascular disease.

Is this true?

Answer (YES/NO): NO